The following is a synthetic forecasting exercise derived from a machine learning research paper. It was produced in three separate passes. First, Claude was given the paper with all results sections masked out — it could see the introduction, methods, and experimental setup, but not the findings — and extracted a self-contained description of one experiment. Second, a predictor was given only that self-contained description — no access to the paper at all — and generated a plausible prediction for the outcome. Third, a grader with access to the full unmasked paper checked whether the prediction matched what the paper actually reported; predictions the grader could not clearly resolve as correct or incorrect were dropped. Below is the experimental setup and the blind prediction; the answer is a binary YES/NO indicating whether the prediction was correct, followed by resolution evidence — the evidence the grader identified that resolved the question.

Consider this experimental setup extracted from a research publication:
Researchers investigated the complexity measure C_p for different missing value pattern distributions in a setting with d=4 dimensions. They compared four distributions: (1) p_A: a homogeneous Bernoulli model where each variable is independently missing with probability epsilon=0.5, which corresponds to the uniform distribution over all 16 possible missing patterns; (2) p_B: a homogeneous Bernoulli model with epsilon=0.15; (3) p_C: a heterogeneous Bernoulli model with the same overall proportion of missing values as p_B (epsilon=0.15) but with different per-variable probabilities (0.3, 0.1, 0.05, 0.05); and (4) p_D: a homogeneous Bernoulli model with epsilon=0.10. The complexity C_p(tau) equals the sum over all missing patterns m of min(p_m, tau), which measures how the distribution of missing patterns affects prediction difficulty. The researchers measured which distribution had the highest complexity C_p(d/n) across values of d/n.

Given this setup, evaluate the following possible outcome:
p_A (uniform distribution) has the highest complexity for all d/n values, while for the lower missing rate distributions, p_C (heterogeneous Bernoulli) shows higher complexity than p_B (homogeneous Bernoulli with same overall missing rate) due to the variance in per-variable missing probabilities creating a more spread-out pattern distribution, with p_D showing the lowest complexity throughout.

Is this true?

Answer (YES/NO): NO